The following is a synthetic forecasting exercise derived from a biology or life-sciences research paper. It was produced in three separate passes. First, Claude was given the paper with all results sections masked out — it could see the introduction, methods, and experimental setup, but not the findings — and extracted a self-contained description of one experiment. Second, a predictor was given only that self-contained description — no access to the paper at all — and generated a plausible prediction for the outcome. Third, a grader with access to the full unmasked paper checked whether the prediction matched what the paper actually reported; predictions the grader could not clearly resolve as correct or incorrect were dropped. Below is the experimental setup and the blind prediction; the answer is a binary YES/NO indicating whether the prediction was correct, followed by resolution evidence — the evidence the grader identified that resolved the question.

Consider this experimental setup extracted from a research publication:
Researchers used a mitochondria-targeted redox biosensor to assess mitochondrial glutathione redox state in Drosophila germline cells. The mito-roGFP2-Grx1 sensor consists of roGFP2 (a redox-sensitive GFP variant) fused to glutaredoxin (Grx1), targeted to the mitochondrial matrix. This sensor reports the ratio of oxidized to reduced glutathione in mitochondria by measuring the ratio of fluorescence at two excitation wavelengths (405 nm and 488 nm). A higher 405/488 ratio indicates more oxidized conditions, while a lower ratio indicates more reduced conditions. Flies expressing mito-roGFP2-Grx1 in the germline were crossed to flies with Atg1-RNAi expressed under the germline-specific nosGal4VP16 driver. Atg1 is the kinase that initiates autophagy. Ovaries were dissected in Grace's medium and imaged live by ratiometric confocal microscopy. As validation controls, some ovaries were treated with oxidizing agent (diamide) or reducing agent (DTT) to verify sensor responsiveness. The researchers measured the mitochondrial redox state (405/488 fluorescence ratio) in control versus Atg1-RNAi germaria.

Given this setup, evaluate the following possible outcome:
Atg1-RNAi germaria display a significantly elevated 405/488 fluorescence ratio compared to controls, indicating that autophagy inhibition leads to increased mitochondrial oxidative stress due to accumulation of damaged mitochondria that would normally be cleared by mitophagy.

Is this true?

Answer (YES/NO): YES